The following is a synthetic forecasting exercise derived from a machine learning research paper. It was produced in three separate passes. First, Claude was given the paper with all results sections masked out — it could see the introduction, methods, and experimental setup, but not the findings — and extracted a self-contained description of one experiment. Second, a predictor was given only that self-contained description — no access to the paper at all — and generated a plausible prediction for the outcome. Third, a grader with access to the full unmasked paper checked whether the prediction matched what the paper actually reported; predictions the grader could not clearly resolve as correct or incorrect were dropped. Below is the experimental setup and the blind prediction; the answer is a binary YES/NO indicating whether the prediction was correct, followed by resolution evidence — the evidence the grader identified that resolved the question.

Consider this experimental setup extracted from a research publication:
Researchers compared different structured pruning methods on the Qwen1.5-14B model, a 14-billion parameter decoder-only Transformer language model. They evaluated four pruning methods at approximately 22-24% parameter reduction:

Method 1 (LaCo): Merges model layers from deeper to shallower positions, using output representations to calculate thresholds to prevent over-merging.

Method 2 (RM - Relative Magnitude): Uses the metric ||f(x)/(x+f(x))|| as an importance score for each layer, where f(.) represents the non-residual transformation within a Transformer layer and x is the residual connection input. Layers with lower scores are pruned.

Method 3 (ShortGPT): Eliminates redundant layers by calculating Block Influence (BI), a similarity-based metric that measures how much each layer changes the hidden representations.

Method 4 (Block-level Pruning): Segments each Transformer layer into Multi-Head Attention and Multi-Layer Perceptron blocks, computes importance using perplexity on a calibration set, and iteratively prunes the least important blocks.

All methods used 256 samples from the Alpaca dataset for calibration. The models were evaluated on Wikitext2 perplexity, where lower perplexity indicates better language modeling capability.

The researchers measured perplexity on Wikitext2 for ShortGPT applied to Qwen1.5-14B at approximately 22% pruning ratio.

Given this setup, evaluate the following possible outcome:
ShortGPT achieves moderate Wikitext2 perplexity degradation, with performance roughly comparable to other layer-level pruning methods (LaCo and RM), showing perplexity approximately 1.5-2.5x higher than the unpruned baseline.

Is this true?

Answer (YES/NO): NO